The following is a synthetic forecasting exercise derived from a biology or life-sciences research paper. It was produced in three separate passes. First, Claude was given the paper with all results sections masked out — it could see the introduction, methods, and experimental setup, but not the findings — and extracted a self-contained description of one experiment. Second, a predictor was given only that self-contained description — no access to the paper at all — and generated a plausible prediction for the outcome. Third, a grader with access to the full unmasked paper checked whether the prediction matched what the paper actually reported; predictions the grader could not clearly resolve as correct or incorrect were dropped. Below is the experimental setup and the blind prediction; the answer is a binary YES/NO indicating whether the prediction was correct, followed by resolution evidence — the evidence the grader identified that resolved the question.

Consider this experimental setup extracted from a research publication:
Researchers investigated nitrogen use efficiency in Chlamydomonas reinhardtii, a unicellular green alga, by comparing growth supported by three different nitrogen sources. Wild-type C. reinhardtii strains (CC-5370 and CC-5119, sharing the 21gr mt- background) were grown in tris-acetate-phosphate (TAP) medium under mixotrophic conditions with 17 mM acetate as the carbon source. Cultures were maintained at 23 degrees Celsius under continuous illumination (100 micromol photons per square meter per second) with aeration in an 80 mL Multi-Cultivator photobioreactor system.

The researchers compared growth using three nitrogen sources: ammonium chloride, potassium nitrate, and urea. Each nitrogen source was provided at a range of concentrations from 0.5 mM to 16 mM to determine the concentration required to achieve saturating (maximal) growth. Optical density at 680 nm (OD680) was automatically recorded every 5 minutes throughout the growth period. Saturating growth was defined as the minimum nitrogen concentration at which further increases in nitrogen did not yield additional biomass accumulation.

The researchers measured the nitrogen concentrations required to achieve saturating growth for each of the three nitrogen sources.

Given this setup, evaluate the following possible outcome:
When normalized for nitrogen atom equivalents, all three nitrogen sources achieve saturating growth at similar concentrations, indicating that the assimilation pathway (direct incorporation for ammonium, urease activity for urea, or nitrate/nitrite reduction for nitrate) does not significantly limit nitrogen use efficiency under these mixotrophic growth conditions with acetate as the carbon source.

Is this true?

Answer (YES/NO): YES